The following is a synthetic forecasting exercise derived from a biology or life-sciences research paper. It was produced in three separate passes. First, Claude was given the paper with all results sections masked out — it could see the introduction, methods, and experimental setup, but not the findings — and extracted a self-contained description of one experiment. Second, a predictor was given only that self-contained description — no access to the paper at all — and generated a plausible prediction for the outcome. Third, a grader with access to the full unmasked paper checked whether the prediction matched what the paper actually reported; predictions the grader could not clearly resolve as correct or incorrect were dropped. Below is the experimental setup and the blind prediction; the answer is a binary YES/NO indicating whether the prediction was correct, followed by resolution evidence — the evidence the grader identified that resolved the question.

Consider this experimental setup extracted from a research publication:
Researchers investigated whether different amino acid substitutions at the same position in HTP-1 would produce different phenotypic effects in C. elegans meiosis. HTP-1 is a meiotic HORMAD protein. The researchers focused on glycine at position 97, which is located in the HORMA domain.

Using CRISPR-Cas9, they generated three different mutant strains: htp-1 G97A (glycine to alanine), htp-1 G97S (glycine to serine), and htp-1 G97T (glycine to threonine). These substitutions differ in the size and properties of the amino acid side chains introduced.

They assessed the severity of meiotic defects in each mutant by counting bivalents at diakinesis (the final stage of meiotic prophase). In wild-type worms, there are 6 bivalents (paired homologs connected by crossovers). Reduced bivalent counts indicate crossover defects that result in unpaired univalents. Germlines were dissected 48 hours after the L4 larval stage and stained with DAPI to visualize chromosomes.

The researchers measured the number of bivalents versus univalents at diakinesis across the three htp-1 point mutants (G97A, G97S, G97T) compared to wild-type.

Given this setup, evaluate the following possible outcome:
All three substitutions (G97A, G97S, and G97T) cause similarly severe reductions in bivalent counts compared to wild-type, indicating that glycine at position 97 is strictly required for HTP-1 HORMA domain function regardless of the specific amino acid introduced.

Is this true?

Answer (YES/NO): NO